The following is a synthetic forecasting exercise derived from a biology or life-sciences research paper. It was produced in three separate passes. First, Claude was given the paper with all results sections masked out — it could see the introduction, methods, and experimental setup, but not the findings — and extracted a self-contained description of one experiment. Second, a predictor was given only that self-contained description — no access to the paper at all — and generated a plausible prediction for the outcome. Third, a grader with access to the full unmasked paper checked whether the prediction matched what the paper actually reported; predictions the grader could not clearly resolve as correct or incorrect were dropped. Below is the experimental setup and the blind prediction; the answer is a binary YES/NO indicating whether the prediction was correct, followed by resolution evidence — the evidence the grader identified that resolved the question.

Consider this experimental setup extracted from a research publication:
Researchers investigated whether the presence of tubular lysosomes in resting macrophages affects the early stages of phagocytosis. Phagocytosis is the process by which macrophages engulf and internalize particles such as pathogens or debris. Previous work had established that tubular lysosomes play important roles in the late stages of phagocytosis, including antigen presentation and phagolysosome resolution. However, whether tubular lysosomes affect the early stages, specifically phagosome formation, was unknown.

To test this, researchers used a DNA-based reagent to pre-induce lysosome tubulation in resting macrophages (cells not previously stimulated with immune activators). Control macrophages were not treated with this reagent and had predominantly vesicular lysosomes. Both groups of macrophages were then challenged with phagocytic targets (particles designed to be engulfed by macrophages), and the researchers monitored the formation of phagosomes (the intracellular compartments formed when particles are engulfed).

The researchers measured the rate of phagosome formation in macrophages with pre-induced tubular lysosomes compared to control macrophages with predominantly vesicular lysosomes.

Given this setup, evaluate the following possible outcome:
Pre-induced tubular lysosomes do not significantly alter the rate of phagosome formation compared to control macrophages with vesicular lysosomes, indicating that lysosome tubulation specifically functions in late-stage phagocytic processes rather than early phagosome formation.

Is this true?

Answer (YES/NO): NO